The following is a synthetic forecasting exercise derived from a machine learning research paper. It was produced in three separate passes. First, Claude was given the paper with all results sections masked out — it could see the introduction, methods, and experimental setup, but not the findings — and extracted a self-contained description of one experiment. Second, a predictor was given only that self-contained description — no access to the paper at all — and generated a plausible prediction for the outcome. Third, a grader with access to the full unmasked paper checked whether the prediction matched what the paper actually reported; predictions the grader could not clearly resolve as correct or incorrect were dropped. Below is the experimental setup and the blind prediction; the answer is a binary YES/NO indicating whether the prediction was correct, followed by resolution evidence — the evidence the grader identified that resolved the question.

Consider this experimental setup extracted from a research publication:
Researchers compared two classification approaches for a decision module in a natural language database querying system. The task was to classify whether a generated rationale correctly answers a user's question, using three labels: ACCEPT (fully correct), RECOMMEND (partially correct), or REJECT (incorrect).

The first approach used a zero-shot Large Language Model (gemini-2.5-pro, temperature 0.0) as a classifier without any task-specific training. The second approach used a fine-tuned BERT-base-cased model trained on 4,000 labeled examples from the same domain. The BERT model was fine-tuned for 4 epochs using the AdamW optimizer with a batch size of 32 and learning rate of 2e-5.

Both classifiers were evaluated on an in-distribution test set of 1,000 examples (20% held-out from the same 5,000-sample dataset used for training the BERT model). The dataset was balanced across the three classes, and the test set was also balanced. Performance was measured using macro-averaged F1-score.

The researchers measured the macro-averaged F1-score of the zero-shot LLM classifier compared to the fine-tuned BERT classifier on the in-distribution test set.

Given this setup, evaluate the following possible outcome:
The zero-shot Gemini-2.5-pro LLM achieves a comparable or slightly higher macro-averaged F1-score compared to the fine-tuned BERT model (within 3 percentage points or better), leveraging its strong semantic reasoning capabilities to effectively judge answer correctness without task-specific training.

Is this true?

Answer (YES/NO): NO